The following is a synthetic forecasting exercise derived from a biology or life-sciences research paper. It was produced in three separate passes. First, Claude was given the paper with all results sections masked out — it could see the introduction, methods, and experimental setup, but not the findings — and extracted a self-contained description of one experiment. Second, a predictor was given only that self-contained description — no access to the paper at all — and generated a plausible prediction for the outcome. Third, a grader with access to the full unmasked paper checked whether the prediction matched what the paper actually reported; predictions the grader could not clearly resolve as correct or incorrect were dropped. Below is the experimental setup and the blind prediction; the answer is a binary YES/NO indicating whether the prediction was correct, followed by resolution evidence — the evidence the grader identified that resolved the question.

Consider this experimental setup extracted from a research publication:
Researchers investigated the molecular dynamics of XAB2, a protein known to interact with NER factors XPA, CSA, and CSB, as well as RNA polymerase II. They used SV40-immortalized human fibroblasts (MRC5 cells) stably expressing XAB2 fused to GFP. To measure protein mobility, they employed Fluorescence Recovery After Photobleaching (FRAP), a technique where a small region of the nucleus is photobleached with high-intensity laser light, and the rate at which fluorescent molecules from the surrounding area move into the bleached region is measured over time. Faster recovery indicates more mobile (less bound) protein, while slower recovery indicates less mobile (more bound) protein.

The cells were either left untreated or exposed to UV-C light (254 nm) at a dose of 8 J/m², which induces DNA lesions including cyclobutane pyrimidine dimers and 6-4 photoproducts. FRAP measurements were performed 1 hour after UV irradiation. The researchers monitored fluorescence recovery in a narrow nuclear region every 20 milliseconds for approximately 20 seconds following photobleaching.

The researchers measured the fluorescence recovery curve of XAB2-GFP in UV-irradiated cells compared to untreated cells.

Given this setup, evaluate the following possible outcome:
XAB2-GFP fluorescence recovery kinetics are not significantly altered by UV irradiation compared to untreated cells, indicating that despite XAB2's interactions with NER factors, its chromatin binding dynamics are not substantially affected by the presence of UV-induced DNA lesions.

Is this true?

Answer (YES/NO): NO